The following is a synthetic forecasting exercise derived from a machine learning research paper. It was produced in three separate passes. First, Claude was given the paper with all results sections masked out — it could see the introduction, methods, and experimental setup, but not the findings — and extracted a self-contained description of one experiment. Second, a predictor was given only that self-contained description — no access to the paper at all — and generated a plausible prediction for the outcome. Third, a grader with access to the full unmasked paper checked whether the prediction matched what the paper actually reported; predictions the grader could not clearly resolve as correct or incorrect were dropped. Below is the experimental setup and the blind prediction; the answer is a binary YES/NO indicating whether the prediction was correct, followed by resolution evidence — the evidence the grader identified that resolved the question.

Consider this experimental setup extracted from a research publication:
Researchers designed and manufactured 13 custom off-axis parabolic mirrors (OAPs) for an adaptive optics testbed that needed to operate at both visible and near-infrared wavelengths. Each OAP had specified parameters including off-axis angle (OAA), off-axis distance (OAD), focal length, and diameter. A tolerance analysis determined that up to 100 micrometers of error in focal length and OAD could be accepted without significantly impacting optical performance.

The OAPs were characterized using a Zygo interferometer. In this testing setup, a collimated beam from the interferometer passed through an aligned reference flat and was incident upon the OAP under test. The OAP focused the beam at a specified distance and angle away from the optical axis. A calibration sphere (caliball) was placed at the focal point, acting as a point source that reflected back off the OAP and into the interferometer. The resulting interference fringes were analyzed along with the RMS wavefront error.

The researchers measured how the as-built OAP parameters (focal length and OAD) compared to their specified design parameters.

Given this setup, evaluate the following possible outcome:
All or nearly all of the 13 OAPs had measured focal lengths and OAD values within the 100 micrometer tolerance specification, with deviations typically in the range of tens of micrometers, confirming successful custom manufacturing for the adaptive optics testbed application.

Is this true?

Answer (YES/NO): NO